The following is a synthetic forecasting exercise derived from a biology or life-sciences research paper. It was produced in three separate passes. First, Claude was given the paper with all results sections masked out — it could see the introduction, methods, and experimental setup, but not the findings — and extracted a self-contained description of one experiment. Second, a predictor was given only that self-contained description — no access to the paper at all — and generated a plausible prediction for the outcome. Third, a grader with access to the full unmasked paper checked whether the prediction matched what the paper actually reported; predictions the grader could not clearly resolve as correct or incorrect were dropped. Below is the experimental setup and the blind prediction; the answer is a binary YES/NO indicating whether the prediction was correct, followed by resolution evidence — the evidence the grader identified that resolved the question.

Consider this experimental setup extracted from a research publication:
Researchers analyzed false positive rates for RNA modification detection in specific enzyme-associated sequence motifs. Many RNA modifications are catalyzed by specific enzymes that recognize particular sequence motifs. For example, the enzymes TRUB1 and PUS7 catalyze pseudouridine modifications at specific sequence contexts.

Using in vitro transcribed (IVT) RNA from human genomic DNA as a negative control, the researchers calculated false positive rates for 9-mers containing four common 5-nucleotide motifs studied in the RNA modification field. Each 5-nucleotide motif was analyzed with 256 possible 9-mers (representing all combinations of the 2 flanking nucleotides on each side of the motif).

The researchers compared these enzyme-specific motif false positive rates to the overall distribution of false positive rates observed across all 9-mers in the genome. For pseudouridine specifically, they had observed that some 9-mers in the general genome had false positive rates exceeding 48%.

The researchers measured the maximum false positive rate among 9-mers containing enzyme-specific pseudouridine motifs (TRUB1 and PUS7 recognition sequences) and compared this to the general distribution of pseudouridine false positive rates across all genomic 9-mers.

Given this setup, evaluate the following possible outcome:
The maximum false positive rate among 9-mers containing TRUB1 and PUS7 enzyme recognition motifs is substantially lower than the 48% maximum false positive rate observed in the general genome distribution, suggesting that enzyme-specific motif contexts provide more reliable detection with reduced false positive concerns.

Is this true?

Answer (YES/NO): YES